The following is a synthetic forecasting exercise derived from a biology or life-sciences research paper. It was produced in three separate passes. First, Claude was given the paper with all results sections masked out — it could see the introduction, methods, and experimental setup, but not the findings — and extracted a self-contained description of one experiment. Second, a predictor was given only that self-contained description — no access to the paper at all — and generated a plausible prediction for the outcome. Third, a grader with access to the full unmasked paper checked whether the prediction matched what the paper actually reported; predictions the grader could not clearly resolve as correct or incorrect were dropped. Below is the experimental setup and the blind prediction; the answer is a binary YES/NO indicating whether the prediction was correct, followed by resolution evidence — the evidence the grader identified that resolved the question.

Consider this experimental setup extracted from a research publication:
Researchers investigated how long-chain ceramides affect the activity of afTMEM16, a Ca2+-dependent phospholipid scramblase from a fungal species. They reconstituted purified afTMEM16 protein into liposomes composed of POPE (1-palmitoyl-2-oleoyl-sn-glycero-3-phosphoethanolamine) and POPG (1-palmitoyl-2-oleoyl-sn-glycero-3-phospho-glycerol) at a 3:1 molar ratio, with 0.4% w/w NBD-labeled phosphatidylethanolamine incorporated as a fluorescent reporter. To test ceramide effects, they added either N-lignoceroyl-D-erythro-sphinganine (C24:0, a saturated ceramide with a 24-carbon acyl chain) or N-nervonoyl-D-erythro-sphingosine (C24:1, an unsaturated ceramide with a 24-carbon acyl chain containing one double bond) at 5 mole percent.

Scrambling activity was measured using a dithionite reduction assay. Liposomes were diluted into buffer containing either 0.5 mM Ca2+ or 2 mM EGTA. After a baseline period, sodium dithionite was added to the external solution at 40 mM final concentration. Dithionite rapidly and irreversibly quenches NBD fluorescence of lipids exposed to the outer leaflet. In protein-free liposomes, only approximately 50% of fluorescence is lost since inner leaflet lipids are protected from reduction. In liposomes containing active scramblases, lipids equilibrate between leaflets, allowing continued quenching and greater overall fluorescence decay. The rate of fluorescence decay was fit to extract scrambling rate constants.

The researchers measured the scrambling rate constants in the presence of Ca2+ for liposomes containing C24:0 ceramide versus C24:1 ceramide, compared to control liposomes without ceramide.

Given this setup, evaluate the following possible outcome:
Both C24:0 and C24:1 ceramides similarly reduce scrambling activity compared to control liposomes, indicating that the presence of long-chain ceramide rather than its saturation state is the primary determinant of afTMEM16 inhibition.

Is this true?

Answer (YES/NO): NO